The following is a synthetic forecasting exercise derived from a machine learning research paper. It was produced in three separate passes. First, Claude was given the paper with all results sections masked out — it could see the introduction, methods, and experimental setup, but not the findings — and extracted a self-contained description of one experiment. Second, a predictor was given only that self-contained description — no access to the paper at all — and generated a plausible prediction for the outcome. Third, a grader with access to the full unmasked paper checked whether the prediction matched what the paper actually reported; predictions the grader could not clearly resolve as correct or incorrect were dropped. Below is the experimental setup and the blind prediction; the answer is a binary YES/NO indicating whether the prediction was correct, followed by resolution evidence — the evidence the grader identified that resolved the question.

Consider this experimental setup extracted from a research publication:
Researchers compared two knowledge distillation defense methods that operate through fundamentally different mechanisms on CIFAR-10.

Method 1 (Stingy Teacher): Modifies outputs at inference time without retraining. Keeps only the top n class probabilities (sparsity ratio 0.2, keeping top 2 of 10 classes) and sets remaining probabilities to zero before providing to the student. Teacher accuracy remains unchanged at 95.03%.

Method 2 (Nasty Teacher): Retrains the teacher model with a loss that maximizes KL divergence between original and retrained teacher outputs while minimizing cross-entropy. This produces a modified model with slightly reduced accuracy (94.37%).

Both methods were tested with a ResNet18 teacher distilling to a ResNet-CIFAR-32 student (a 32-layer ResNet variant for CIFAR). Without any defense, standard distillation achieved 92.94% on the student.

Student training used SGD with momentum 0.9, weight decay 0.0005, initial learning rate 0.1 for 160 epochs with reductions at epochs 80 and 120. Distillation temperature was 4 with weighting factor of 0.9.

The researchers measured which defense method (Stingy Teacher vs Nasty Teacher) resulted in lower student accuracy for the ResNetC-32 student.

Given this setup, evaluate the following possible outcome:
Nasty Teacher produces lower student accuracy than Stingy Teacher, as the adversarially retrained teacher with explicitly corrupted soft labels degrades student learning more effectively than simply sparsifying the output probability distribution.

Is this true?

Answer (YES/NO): NO